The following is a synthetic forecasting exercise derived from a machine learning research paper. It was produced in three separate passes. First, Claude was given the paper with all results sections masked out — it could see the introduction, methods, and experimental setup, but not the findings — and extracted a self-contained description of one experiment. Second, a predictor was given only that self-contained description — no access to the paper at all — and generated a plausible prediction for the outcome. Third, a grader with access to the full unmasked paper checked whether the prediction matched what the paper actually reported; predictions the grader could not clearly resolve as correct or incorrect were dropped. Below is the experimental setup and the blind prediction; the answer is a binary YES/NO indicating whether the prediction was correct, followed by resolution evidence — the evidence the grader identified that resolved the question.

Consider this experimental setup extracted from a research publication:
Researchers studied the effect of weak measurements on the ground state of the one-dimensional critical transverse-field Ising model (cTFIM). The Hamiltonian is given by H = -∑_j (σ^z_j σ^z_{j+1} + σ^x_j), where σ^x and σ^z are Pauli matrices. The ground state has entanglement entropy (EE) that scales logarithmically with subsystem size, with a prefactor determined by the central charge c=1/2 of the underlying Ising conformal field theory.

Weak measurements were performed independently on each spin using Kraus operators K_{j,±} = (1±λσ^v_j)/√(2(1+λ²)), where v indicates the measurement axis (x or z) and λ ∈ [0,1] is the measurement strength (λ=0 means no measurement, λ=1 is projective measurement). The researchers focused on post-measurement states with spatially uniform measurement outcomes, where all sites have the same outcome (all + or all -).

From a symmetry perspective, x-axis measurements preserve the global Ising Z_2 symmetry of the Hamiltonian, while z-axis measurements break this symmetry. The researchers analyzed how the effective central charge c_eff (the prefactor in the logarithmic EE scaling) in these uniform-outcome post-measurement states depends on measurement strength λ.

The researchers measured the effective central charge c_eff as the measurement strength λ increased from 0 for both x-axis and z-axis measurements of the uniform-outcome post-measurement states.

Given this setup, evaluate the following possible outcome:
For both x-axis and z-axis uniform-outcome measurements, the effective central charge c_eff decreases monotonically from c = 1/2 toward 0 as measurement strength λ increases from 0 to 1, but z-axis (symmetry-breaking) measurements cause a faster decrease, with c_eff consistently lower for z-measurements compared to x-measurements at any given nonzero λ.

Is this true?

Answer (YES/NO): NO